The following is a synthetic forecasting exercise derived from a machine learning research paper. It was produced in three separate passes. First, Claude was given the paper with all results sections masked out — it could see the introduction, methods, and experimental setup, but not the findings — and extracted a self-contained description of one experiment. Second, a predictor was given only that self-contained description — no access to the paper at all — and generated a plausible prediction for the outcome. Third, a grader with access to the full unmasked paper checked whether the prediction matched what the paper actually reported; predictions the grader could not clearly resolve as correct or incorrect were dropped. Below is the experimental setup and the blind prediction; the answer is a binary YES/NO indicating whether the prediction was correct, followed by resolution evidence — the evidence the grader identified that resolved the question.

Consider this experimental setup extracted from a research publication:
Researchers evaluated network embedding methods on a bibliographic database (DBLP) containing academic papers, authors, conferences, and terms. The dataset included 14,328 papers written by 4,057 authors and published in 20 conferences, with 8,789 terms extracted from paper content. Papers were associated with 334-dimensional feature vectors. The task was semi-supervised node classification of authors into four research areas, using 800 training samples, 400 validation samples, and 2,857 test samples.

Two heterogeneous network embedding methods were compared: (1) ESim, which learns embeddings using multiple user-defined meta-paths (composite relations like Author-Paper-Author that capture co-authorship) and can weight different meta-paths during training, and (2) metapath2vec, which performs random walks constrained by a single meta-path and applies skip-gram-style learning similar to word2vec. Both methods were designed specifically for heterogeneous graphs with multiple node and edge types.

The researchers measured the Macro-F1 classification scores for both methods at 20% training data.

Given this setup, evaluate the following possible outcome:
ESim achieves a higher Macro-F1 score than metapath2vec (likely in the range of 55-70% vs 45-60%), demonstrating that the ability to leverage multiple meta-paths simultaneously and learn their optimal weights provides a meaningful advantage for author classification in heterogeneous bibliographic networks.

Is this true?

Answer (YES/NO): NO